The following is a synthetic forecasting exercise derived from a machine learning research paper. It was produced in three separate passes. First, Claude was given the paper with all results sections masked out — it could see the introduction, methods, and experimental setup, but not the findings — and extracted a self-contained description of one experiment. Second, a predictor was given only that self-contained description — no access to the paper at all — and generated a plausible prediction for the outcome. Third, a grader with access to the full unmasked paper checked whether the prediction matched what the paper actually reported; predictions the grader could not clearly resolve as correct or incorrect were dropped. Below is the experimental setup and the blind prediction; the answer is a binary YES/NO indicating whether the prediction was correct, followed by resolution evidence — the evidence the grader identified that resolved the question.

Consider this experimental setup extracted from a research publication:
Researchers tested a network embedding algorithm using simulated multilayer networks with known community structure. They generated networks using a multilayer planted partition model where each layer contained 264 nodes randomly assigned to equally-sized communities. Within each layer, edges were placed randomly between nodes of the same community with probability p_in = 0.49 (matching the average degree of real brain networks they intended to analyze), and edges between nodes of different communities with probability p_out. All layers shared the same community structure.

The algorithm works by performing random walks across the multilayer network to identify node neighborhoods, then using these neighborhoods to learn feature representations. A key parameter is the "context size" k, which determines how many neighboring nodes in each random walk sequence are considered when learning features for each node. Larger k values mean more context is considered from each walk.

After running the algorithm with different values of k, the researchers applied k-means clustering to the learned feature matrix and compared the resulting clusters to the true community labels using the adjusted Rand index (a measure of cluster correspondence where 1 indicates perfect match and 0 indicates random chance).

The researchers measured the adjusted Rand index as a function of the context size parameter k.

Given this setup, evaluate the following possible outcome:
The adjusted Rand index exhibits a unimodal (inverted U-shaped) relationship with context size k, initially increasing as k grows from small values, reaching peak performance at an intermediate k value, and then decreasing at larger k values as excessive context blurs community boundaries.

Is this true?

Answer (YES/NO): NO